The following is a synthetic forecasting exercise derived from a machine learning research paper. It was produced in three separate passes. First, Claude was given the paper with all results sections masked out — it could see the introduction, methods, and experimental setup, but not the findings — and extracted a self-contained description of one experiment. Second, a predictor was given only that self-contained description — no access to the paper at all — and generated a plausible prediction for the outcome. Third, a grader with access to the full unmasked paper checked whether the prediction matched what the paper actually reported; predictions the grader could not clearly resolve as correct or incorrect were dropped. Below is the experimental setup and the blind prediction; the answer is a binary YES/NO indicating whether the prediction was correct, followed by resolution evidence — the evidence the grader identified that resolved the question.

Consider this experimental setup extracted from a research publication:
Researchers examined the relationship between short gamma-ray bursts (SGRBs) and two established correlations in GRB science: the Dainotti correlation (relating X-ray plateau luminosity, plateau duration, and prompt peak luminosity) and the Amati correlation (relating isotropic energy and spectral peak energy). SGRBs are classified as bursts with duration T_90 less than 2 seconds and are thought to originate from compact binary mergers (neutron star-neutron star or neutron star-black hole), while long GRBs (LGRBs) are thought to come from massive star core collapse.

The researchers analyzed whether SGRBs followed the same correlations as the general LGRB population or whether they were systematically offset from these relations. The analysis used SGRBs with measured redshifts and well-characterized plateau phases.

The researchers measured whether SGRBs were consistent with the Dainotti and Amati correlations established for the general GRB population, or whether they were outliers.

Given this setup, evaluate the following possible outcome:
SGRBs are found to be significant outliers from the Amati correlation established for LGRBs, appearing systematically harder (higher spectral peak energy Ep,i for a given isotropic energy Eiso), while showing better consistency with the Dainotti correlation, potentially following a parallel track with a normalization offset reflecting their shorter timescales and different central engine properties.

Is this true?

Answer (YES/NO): NO